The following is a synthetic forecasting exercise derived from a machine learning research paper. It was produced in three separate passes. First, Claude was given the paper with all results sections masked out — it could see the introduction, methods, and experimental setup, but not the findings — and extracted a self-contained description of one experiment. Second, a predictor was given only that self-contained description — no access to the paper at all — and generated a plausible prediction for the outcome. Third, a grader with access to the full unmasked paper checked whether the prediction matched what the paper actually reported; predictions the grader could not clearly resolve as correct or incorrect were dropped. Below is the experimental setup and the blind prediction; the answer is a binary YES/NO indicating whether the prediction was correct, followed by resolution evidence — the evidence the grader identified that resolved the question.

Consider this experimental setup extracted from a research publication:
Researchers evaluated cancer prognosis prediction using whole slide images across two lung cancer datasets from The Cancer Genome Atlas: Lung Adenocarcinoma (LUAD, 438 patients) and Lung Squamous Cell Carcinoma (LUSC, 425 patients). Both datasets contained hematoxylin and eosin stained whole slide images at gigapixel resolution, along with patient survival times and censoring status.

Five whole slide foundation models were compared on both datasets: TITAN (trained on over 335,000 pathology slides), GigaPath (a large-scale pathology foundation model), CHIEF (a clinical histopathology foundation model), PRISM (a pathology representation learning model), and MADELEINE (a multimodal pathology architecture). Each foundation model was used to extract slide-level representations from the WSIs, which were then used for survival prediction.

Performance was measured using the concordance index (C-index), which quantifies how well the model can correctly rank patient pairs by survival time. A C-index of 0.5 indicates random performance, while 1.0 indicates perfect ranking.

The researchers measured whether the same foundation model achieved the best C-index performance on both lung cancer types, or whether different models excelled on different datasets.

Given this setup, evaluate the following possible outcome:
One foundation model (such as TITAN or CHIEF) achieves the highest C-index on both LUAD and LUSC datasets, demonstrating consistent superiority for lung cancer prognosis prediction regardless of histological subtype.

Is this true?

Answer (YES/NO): NO